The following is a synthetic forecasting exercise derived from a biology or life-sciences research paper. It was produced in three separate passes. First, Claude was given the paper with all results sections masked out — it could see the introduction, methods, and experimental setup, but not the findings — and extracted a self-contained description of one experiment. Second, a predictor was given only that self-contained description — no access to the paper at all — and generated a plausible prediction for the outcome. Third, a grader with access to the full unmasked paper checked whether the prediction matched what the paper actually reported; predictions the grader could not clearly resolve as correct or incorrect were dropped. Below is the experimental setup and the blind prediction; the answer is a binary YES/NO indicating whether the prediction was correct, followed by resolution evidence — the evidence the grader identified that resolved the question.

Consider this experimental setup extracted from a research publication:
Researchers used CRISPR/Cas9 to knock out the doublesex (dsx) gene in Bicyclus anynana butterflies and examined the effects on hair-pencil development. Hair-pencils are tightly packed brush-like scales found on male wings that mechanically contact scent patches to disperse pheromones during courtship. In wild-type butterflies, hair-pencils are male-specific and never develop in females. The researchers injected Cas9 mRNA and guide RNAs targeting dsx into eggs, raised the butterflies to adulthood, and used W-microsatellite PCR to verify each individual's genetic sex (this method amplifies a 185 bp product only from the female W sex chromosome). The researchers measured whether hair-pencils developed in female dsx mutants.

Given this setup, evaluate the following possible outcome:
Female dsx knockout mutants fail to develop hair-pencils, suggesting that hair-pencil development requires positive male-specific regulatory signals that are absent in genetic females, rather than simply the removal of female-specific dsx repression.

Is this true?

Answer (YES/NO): NO